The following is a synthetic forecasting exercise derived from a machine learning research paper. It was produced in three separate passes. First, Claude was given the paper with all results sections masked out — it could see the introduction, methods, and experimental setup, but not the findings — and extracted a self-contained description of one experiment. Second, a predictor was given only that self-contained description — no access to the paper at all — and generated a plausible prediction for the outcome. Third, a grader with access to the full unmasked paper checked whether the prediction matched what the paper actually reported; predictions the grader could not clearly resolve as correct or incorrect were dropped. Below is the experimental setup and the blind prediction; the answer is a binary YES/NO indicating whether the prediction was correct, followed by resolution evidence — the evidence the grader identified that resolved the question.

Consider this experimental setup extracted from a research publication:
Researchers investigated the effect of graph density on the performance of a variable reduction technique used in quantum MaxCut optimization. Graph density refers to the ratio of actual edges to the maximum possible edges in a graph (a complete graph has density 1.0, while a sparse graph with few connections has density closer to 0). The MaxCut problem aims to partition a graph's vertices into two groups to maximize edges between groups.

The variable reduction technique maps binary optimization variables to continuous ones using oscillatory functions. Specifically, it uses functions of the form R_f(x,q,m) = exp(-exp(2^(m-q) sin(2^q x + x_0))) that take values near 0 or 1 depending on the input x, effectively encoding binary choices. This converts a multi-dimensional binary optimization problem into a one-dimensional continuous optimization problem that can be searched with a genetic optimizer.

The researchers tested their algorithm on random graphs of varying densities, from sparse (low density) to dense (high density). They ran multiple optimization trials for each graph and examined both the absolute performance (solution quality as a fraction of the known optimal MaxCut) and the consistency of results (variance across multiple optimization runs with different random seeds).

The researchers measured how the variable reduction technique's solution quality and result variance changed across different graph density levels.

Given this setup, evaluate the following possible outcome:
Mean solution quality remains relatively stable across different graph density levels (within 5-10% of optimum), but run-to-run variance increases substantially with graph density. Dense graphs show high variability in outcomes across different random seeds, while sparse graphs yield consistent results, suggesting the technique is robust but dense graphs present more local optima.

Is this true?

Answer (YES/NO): NO